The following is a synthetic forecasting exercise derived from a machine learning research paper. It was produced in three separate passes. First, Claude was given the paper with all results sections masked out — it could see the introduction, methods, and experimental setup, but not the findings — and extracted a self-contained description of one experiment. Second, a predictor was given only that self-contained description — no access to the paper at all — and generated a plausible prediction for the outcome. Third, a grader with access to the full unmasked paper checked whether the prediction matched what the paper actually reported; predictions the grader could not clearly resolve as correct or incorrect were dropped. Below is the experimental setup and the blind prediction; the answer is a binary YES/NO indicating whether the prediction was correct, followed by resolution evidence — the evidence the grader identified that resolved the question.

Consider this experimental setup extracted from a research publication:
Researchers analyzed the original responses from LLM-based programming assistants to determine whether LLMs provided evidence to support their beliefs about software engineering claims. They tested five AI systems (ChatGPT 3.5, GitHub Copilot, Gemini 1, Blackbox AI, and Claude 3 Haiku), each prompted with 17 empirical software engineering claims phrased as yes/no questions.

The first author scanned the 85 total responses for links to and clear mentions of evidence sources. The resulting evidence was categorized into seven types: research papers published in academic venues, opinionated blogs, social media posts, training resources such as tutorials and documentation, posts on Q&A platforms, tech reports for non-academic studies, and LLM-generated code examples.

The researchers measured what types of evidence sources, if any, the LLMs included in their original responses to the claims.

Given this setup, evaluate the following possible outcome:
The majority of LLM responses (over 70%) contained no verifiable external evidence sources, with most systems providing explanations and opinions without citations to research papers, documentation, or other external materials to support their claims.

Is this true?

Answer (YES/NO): YES